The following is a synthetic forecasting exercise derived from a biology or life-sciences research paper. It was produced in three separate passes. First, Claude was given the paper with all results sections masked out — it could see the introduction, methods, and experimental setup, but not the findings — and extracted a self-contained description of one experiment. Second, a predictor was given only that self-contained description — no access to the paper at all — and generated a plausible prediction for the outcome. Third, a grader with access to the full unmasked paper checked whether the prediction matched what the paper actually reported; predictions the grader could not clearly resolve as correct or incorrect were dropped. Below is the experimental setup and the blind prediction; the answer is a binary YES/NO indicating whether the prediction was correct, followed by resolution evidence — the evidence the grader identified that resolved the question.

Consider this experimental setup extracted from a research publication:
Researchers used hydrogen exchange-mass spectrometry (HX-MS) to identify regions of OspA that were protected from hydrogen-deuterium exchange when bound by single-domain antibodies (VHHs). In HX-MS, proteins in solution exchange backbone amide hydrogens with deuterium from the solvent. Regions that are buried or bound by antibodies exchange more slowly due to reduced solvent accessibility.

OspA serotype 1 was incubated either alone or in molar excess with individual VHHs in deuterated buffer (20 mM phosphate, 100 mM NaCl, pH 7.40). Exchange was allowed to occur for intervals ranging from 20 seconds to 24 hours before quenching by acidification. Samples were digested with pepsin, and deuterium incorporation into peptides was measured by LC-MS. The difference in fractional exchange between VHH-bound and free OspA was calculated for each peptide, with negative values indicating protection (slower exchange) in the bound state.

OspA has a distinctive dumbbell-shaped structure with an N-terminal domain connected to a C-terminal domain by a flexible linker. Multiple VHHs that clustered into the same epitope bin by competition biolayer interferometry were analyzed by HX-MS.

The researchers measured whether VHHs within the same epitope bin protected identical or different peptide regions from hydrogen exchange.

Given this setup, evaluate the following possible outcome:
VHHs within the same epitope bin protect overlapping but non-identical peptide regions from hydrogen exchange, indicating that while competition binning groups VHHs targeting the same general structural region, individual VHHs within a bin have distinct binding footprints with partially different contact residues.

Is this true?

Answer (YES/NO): YES